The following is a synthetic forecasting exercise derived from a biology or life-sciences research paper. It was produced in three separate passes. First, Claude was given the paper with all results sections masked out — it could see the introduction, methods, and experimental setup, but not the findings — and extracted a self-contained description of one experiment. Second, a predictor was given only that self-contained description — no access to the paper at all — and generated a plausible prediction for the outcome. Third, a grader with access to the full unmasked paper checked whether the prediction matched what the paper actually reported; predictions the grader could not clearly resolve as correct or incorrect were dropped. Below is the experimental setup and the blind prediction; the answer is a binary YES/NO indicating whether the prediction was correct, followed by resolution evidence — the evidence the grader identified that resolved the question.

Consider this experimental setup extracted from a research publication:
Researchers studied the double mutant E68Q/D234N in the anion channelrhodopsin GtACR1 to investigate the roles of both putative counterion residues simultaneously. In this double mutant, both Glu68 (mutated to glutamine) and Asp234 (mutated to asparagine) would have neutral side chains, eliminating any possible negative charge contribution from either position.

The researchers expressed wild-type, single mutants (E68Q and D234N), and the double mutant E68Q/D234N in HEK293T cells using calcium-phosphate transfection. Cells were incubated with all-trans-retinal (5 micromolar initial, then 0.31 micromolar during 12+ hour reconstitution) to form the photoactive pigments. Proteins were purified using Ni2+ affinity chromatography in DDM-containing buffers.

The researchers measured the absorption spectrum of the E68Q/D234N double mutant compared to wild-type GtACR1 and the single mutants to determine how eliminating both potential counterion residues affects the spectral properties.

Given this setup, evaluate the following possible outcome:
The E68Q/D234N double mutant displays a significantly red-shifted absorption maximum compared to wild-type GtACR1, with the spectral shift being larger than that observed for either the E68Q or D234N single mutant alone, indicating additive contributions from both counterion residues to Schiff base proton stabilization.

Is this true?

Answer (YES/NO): NO